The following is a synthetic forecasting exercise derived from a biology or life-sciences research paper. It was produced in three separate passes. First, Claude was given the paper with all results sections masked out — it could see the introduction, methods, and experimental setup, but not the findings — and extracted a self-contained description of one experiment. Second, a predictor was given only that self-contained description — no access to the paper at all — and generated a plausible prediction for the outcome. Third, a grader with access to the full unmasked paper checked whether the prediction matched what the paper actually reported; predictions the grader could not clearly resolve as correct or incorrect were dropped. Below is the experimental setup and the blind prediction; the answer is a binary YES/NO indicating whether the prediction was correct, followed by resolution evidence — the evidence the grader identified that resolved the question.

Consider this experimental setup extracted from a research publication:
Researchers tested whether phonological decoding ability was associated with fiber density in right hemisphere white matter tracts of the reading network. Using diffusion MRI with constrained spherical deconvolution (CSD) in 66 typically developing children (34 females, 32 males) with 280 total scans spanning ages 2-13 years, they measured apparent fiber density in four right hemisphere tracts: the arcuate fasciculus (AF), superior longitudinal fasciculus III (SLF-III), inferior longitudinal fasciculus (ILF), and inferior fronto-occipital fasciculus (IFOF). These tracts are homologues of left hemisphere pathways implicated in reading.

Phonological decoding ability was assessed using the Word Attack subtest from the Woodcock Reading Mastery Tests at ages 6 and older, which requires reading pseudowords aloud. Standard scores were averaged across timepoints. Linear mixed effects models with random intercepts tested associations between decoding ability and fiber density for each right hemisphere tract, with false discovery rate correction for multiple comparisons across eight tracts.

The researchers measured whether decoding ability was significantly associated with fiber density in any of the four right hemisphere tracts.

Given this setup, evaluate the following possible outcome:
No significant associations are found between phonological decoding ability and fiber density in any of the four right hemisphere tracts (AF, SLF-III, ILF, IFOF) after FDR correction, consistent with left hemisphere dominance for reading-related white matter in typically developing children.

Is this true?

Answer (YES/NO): YES